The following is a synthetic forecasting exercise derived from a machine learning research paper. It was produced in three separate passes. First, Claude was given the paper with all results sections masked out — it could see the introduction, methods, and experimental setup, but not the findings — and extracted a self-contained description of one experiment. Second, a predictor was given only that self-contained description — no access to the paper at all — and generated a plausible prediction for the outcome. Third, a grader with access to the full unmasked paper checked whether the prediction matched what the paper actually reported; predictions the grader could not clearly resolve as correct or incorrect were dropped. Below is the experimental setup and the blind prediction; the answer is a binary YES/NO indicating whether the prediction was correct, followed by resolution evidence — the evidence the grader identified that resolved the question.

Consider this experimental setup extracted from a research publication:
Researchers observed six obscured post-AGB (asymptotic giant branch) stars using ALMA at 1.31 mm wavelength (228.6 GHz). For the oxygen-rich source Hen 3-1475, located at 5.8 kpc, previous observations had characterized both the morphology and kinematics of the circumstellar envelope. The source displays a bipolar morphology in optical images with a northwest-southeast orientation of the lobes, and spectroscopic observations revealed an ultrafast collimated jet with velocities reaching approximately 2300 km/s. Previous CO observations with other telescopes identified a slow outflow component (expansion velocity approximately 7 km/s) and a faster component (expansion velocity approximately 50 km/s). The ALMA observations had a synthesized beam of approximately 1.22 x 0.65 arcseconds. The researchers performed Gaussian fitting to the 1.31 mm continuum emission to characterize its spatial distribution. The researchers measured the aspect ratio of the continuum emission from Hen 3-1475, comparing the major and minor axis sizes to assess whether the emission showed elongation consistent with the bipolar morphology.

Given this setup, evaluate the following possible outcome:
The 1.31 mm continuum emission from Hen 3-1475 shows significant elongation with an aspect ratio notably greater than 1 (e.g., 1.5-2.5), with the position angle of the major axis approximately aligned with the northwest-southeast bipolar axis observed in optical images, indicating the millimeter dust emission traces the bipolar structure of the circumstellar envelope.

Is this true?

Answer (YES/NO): NO